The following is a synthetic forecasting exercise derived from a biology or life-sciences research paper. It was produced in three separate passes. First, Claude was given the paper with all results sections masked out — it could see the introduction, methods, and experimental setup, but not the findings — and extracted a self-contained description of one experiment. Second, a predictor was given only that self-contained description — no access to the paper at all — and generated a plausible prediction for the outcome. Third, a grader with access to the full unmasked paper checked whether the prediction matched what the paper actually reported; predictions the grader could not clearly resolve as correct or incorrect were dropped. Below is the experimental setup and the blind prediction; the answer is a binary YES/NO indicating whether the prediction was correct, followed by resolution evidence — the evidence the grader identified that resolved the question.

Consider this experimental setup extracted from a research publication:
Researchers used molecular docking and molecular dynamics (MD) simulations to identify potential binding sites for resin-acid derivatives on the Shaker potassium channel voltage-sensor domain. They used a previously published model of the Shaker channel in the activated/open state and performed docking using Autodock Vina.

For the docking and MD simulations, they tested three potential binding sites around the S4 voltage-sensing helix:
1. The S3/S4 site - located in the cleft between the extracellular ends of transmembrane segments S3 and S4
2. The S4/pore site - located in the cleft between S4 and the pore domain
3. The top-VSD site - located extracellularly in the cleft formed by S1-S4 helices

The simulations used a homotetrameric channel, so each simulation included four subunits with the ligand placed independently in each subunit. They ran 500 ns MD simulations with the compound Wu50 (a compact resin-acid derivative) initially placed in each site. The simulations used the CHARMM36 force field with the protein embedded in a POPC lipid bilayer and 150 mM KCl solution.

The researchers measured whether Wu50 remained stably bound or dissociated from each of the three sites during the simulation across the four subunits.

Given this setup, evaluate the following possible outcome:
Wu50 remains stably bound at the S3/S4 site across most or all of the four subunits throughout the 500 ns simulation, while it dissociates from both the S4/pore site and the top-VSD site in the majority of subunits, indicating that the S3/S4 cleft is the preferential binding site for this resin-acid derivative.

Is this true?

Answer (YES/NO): NO